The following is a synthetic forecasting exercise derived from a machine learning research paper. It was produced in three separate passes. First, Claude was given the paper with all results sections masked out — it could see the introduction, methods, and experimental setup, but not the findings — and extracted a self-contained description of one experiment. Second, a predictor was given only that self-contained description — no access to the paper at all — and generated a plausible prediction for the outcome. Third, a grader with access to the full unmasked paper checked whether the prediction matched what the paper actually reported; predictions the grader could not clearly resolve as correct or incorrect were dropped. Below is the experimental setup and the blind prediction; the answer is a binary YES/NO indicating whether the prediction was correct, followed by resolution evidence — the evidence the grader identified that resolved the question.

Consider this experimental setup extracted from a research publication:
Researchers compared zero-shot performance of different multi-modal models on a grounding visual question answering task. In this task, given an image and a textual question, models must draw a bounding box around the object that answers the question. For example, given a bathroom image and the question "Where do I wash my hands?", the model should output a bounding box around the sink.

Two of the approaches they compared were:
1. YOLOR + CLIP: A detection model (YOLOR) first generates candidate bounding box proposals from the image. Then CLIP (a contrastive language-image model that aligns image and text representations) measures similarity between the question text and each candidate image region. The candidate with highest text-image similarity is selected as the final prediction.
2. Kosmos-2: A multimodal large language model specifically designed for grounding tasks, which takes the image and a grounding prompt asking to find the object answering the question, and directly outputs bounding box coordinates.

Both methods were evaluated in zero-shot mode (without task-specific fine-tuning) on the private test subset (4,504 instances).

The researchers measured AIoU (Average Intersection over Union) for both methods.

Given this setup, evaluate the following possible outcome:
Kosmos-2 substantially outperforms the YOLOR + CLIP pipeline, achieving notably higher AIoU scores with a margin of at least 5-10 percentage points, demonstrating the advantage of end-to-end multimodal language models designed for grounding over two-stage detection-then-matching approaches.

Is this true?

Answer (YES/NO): NO